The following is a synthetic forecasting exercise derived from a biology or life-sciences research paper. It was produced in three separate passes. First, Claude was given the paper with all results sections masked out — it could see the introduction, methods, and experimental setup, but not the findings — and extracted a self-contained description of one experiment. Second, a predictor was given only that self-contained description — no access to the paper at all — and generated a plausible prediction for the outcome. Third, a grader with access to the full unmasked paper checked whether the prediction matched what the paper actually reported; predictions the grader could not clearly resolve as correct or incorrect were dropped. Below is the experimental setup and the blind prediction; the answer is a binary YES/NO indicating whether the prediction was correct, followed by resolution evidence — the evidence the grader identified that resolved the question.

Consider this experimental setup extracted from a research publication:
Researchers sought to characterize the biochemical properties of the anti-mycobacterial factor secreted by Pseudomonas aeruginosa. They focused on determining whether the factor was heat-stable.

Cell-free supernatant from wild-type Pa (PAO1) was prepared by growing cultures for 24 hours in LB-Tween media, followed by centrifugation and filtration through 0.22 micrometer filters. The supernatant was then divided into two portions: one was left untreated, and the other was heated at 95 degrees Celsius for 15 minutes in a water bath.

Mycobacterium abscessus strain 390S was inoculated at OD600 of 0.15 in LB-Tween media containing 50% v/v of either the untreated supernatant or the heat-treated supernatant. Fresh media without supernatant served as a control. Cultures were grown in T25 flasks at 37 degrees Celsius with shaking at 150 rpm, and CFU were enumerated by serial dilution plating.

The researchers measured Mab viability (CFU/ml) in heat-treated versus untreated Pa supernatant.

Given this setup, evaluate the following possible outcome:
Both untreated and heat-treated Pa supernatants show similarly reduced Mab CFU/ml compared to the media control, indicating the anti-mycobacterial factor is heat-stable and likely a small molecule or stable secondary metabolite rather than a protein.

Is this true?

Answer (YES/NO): NO